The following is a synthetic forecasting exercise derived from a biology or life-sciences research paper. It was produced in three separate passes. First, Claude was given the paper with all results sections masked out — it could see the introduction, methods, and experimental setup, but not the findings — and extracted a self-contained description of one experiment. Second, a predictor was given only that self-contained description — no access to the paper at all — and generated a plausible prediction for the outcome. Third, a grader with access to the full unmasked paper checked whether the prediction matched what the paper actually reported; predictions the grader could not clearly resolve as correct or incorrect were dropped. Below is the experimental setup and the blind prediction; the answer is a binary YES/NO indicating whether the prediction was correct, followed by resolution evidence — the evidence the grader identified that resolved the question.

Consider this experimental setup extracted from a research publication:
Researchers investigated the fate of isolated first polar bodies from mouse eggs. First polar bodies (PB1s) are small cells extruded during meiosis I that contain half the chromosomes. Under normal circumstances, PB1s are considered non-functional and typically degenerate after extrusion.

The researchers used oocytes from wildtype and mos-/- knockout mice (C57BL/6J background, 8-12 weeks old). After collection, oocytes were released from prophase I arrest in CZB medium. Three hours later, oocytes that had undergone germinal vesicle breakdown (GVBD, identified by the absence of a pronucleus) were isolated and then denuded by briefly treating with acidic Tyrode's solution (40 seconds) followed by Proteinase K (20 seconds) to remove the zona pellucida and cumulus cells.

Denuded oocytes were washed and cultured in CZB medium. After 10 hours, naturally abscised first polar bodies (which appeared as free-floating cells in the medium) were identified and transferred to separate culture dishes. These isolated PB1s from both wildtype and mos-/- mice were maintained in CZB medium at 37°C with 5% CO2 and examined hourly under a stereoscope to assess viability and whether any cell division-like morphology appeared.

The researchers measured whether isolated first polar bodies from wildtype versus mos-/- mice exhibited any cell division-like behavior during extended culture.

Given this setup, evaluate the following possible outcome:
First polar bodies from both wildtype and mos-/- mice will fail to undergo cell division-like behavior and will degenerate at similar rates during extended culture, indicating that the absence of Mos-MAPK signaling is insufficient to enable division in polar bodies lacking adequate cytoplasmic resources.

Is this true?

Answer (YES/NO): NO